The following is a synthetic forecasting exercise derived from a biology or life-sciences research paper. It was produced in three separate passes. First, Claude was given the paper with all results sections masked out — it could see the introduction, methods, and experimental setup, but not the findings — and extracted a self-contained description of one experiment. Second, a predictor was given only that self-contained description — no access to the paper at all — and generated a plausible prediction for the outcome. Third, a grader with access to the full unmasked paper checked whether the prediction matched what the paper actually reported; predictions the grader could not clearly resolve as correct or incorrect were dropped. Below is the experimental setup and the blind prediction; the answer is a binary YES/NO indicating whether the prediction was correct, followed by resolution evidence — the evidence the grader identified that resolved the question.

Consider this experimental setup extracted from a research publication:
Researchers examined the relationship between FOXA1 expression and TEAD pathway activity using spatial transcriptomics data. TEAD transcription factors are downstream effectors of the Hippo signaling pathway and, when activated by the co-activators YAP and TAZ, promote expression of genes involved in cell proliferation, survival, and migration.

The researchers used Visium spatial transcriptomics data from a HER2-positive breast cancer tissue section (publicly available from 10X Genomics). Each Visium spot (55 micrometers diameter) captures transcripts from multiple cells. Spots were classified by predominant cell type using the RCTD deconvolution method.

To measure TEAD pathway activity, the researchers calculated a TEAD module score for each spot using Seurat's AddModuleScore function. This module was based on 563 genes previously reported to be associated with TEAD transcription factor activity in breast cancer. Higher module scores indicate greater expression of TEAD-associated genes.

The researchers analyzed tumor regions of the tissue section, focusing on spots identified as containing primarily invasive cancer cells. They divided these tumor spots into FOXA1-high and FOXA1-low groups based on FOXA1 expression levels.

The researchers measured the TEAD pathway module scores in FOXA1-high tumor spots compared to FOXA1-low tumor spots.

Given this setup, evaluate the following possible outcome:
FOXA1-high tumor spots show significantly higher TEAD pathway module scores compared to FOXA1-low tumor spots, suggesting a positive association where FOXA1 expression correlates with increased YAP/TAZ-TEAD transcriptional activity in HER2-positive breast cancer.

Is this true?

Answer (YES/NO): NO